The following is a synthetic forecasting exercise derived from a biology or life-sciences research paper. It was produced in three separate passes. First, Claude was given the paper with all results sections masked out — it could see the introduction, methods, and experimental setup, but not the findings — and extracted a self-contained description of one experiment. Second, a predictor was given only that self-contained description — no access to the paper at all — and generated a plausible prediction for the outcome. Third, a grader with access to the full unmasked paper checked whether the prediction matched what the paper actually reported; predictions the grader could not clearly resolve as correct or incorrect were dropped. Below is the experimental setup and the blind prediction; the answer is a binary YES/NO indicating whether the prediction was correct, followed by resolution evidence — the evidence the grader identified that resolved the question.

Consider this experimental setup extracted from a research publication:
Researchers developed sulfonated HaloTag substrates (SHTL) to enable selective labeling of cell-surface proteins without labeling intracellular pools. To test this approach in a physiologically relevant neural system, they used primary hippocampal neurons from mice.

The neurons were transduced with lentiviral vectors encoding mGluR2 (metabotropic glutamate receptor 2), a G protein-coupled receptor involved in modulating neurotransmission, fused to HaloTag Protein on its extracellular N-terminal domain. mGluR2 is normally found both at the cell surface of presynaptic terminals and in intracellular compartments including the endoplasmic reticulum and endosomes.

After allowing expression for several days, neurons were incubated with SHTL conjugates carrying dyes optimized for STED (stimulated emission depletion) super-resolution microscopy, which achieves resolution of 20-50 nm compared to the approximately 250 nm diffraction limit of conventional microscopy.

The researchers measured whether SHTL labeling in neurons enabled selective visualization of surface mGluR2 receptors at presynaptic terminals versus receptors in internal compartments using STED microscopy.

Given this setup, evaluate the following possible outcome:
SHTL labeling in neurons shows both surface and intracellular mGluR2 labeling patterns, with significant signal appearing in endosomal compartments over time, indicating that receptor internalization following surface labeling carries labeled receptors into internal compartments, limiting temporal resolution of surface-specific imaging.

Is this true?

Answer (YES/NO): NO